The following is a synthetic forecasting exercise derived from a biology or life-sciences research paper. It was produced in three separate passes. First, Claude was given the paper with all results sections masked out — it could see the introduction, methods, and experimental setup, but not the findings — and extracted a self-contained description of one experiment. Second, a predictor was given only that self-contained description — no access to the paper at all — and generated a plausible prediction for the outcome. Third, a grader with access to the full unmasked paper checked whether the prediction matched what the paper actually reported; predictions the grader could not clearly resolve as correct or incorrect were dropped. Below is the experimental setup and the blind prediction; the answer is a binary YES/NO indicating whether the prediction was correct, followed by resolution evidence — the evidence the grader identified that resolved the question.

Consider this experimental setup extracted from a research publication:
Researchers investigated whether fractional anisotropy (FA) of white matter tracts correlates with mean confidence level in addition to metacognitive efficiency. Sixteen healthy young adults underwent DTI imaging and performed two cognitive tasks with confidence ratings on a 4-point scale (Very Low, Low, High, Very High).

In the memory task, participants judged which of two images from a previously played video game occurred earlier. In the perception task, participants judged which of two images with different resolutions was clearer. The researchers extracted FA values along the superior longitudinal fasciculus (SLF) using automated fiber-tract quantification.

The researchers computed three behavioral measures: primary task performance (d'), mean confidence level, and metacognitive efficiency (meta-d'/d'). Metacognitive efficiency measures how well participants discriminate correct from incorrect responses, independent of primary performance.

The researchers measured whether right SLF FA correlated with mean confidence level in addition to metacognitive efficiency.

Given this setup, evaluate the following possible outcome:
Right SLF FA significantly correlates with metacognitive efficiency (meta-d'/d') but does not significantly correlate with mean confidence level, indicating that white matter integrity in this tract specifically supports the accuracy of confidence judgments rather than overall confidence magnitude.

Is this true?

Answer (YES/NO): YES